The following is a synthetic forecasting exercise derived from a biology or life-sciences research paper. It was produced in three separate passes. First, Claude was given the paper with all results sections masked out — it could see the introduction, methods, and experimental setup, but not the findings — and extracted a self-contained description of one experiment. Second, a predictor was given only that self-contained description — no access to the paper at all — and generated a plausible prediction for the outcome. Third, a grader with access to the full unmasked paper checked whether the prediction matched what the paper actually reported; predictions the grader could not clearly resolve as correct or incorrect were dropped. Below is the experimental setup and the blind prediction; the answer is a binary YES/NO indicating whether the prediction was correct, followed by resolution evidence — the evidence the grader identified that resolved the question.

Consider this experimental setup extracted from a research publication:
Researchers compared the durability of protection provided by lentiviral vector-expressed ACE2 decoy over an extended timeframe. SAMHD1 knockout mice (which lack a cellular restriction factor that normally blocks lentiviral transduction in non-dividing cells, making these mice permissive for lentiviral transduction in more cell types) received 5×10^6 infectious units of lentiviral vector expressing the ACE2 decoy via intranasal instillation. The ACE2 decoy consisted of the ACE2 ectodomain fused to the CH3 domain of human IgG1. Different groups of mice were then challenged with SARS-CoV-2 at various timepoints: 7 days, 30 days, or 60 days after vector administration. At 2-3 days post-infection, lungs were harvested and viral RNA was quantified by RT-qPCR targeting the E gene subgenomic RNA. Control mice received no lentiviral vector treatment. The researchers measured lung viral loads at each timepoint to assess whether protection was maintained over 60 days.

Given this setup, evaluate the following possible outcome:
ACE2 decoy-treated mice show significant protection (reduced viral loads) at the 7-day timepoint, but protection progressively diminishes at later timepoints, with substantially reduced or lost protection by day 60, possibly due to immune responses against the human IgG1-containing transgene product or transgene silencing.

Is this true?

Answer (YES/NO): NO